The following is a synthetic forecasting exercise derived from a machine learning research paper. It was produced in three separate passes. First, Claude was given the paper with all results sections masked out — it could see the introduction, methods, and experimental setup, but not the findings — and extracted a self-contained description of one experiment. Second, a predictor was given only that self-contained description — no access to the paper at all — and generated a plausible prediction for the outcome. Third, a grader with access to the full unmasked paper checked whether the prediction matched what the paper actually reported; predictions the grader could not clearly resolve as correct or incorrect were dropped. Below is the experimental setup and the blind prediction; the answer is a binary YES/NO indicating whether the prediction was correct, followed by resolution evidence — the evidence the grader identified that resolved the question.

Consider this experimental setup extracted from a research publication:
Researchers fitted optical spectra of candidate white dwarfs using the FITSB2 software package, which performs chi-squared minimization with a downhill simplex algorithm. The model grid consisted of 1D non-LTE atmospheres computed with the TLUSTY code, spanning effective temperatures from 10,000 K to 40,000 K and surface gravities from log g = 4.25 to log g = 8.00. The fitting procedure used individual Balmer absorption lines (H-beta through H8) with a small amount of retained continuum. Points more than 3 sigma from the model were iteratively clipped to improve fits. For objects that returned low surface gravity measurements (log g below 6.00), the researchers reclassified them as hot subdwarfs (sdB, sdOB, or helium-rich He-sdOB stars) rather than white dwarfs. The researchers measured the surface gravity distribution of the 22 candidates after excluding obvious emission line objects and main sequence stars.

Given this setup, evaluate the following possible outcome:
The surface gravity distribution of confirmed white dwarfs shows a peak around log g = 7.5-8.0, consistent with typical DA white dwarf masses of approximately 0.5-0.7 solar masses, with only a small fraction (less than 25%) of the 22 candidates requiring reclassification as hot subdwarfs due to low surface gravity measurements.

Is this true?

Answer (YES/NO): NO